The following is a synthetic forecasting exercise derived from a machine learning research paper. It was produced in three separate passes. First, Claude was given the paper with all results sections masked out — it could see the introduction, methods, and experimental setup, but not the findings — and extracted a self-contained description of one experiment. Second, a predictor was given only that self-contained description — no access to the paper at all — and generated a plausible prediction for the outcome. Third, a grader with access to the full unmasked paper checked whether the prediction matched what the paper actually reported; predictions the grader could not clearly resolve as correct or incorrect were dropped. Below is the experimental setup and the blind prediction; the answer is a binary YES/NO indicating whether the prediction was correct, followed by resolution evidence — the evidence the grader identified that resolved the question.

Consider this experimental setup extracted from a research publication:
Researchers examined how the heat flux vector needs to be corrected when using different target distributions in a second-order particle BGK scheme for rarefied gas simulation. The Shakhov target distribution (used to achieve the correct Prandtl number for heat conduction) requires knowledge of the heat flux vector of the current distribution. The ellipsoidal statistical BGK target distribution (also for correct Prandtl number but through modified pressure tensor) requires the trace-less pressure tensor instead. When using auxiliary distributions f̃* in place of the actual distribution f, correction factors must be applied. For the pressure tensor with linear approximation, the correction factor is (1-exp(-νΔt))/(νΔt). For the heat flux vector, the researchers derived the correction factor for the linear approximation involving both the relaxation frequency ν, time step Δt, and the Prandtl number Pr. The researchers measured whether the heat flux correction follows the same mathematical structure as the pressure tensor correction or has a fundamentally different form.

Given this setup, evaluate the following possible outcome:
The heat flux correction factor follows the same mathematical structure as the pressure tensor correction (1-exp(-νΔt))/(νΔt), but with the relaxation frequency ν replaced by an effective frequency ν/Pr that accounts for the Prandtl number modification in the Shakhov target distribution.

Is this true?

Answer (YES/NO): NO